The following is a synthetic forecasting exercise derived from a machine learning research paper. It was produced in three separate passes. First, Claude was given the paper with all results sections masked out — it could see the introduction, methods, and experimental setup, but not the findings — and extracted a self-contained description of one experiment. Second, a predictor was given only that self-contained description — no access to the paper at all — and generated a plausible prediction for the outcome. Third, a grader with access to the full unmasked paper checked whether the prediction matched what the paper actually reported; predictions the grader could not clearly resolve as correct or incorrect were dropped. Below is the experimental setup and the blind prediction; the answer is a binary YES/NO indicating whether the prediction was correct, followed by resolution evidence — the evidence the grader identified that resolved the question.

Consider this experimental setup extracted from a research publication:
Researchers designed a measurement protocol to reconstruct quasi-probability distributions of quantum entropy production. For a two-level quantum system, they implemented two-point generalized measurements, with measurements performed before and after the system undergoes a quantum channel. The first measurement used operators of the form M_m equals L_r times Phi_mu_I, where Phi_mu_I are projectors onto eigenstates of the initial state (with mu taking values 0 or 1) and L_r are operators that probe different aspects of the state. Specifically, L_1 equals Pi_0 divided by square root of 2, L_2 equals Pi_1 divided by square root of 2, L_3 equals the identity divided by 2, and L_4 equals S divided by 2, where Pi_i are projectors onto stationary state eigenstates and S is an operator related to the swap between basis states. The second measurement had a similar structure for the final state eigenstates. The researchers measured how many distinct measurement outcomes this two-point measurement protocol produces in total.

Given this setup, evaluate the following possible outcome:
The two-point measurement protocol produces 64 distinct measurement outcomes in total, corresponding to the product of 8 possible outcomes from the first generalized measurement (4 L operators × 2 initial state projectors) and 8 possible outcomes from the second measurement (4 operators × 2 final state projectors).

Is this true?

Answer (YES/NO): YES